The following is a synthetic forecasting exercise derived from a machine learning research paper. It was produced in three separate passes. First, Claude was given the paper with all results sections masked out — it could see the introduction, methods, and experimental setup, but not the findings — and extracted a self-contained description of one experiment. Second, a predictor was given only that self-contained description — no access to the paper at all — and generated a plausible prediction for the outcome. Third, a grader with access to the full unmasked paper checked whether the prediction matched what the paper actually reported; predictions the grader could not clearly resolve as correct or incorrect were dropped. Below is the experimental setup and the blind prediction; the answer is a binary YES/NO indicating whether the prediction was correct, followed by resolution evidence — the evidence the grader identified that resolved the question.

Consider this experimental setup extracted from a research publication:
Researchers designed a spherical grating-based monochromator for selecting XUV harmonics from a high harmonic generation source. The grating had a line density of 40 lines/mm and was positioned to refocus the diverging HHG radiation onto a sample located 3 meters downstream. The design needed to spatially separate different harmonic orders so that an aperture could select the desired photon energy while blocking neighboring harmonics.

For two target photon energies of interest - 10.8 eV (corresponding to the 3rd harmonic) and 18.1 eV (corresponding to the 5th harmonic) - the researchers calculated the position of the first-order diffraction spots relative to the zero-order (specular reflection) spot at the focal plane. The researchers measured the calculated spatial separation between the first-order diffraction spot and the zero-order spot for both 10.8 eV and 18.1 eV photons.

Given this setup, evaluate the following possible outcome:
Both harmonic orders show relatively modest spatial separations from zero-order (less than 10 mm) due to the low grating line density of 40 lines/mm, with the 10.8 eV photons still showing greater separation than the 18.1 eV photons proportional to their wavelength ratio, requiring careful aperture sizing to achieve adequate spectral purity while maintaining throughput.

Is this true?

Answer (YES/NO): NO